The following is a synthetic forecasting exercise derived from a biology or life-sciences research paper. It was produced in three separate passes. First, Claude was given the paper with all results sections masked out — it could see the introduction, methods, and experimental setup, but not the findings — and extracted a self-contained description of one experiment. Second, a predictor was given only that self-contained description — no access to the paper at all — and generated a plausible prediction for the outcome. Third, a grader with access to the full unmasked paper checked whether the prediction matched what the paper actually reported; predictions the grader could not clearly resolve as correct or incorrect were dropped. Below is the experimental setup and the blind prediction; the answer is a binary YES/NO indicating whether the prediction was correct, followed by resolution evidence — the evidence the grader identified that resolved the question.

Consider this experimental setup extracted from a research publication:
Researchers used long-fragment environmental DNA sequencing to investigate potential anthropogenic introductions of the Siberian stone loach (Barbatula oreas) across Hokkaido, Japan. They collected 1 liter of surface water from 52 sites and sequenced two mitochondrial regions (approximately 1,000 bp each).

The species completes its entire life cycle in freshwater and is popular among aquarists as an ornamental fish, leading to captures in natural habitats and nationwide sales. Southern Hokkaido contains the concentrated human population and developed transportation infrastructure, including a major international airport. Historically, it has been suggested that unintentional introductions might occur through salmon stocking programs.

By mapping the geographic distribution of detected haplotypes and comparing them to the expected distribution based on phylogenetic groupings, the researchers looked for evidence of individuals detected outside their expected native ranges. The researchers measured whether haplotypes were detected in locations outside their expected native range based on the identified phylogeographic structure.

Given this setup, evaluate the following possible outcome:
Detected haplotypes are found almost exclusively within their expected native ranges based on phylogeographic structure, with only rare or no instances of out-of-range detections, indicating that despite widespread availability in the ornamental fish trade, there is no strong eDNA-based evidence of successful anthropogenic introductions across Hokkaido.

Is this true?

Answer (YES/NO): NO